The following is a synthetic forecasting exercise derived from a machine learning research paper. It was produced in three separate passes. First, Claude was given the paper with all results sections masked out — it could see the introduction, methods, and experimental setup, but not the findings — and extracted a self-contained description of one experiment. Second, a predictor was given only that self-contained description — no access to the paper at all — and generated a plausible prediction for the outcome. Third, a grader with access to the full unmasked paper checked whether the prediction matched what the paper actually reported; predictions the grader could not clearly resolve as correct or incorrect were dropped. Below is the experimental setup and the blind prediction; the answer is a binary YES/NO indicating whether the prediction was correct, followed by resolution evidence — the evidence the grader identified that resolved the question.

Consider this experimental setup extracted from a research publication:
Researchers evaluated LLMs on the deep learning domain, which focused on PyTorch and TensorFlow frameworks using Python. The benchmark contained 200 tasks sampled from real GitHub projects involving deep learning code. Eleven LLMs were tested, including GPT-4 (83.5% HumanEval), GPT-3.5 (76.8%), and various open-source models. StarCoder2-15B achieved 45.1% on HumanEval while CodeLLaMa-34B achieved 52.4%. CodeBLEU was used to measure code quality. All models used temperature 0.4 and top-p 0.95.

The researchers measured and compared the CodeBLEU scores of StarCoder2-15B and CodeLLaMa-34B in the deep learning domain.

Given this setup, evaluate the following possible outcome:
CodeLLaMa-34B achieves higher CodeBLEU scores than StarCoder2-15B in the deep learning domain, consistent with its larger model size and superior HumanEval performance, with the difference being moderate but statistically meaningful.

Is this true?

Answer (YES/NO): NO